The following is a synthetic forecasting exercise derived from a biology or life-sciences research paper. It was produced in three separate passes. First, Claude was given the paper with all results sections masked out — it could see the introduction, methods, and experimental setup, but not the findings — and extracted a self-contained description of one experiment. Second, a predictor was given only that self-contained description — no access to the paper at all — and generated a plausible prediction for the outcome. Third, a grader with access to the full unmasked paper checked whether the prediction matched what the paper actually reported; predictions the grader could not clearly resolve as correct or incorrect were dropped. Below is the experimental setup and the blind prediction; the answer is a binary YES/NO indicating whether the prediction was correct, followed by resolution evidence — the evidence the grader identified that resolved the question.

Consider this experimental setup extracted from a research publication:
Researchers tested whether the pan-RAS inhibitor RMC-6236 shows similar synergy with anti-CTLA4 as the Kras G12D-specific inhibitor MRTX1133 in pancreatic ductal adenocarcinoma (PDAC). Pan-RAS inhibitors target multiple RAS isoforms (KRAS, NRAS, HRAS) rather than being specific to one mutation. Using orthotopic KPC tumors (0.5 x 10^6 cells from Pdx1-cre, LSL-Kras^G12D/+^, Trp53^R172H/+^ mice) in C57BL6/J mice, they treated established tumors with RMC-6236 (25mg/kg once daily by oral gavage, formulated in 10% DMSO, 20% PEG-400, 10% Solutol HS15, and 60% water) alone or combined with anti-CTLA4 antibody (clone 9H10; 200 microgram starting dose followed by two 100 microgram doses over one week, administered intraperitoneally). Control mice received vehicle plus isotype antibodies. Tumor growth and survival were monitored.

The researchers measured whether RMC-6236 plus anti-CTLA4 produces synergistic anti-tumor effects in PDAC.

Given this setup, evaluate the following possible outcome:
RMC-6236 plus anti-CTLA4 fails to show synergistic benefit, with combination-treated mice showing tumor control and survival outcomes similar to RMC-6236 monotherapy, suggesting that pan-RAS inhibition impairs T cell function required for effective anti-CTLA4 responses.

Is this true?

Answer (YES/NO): NO